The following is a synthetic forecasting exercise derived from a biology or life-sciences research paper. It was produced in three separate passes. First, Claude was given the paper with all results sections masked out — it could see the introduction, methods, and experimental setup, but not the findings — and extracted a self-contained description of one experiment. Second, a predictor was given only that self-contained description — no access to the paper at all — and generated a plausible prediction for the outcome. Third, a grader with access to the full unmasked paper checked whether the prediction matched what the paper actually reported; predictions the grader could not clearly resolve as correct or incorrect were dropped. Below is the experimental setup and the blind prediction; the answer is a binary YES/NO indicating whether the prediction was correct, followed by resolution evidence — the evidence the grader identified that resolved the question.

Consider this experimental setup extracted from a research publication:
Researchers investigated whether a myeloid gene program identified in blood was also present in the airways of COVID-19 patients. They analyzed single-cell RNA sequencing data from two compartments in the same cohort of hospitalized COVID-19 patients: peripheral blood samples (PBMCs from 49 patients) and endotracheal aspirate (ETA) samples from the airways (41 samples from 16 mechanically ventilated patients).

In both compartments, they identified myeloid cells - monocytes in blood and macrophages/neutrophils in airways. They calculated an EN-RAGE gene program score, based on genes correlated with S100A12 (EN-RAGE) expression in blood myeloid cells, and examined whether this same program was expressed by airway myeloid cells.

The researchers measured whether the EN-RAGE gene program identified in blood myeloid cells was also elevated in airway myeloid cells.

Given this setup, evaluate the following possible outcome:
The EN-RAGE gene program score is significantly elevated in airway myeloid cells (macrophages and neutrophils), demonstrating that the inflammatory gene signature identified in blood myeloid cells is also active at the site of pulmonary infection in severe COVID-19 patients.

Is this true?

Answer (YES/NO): YES